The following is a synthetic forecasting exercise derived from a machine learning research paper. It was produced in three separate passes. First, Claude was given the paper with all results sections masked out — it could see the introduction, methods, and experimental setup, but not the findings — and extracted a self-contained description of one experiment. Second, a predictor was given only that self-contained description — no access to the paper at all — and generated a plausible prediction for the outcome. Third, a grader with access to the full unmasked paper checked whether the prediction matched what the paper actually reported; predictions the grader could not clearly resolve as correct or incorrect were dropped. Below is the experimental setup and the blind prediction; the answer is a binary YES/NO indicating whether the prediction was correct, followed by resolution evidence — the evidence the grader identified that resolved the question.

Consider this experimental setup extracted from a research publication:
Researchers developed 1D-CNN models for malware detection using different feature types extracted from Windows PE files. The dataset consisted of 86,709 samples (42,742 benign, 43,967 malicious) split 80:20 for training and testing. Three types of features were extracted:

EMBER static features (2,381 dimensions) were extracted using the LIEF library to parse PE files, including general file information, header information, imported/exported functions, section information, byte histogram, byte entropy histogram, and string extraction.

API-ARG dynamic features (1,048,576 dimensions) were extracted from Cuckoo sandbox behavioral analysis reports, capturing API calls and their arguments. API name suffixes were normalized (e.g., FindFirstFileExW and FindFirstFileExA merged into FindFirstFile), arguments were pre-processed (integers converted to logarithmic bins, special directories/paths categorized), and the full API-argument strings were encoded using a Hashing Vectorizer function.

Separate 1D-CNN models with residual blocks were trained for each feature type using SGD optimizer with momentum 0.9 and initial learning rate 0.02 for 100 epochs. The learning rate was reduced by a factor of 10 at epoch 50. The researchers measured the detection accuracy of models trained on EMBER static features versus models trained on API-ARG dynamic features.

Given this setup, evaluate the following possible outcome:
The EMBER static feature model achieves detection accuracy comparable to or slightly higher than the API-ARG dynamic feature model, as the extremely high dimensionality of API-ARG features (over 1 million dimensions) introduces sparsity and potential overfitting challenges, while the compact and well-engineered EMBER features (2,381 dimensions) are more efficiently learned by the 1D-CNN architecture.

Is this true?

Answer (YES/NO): YES